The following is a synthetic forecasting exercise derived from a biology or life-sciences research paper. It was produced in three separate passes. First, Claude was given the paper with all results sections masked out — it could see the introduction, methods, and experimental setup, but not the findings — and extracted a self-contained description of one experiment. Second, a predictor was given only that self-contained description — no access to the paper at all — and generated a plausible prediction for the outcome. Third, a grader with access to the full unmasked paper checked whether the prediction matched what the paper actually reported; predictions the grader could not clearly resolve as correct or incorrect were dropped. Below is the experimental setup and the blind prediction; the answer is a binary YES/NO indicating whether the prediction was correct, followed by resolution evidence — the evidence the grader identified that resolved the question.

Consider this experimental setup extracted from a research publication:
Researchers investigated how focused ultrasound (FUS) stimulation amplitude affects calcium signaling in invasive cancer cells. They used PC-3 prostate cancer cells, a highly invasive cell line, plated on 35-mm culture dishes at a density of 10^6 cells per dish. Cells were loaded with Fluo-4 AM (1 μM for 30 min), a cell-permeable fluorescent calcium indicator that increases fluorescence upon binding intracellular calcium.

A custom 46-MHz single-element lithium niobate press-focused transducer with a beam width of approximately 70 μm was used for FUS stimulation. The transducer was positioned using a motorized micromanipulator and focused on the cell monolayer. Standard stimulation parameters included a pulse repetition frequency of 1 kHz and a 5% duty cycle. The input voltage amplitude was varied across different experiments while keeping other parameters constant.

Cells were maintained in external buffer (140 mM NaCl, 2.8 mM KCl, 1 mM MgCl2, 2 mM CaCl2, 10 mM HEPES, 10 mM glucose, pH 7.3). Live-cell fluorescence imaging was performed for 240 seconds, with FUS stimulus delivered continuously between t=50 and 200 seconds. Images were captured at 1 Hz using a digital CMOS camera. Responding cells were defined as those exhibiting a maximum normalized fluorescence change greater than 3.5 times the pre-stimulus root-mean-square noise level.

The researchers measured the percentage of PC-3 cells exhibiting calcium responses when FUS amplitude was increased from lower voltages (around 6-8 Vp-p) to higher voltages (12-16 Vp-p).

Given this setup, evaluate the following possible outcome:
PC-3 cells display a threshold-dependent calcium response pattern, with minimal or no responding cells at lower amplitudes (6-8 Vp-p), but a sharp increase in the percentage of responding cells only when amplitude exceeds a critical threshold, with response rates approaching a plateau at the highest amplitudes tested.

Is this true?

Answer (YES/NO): NO